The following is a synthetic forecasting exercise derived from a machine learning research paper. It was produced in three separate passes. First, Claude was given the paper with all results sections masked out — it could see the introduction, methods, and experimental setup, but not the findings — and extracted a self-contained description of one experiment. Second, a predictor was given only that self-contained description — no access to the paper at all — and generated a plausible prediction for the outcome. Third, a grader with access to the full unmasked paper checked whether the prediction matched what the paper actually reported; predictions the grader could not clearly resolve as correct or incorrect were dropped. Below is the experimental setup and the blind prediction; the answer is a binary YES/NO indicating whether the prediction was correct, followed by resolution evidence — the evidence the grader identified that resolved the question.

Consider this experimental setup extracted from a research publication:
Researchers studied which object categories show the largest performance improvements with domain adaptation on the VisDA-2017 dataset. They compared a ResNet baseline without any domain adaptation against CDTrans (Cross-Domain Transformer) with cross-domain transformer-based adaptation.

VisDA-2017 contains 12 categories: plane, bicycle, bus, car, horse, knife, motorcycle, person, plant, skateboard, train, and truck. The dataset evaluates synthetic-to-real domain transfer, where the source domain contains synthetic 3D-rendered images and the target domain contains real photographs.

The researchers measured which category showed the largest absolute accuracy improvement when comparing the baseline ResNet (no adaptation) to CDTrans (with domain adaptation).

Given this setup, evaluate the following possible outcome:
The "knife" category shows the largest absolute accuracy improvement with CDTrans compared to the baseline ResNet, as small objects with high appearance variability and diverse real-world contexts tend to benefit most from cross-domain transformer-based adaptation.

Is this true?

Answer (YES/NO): YES